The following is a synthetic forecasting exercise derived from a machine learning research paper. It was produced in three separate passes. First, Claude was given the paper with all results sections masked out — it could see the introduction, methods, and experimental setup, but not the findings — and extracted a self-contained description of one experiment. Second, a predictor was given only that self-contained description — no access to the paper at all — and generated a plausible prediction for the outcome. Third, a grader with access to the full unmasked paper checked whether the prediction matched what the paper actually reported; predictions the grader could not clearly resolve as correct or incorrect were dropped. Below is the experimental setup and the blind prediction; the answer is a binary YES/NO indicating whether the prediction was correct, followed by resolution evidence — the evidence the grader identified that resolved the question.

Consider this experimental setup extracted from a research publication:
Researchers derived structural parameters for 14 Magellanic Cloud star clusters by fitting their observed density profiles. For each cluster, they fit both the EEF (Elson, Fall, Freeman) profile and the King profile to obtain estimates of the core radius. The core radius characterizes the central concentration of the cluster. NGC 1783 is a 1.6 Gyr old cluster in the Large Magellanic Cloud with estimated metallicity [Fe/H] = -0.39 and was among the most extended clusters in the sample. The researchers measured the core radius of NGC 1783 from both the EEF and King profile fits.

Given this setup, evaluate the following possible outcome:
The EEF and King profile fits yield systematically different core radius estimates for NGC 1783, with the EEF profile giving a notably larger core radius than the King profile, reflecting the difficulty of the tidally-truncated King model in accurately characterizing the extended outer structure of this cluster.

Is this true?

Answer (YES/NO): NO